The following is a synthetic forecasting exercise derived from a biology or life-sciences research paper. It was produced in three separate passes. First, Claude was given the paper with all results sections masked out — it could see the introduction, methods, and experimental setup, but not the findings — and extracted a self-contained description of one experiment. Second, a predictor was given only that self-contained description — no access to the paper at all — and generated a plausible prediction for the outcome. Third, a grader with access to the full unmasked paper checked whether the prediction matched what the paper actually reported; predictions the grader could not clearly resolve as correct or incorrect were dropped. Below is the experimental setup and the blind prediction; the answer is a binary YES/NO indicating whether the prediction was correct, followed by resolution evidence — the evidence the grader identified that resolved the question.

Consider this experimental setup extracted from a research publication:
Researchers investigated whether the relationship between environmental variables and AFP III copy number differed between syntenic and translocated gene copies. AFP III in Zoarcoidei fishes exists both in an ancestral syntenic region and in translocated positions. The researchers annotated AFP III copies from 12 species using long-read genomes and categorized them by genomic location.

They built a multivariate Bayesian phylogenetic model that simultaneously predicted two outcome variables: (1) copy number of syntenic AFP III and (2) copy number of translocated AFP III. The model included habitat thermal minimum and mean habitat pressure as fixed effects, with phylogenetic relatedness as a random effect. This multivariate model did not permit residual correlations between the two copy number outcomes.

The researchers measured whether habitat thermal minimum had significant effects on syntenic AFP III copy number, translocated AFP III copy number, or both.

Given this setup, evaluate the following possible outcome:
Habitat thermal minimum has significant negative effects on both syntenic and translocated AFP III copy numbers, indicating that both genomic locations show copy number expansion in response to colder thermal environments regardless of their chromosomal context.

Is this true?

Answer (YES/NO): NO